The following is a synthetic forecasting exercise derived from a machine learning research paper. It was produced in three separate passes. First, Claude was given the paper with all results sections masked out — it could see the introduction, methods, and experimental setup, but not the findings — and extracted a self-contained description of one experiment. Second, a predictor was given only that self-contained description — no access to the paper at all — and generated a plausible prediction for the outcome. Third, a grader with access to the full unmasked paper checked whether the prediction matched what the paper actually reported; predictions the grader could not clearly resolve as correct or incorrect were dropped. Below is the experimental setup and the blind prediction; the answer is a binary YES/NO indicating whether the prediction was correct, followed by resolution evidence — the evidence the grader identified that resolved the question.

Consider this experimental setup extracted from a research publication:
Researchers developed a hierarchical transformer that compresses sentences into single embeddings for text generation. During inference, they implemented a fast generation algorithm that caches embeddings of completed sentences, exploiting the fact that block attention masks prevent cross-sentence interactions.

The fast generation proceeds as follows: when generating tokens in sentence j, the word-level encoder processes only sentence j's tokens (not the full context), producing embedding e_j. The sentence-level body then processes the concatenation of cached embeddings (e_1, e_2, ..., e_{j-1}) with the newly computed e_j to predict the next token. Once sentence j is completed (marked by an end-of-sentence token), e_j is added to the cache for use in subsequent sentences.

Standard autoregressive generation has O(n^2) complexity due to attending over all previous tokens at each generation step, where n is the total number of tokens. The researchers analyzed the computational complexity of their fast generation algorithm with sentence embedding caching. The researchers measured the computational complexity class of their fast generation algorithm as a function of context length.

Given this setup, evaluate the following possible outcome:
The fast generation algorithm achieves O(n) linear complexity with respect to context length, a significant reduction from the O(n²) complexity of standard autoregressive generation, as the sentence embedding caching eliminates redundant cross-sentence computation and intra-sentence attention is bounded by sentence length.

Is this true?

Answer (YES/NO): YES